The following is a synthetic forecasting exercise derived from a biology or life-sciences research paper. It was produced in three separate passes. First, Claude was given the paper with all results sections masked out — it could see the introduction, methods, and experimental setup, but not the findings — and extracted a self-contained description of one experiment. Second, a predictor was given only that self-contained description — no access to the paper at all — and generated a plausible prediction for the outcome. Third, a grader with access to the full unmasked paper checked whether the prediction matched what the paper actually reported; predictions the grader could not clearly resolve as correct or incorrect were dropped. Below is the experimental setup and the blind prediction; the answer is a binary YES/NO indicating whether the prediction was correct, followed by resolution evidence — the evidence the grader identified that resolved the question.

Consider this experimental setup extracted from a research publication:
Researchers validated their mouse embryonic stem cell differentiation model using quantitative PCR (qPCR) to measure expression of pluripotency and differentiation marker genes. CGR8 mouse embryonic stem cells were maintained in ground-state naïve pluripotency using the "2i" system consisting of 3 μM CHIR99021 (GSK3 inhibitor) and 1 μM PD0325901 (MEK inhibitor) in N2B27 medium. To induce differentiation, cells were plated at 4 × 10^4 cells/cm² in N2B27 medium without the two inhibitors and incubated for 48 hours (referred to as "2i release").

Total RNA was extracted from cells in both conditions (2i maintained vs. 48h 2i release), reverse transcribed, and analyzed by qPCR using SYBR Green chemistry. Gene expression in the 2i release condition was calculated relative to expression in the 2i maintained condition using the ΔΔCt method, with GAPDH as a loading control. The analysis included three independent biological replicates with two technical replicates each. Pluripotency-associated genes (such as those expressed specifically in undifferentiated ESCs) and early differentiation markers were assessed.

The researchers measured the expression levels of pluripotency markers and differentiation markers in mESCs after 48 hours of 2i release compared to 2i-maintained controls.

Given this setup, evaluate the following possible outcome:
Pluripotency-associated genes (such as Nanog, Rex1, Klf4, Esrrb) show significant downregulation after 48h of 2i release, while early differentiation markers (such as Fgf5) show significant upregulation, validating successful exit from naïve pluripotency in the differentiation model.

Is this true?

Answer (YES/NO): YES